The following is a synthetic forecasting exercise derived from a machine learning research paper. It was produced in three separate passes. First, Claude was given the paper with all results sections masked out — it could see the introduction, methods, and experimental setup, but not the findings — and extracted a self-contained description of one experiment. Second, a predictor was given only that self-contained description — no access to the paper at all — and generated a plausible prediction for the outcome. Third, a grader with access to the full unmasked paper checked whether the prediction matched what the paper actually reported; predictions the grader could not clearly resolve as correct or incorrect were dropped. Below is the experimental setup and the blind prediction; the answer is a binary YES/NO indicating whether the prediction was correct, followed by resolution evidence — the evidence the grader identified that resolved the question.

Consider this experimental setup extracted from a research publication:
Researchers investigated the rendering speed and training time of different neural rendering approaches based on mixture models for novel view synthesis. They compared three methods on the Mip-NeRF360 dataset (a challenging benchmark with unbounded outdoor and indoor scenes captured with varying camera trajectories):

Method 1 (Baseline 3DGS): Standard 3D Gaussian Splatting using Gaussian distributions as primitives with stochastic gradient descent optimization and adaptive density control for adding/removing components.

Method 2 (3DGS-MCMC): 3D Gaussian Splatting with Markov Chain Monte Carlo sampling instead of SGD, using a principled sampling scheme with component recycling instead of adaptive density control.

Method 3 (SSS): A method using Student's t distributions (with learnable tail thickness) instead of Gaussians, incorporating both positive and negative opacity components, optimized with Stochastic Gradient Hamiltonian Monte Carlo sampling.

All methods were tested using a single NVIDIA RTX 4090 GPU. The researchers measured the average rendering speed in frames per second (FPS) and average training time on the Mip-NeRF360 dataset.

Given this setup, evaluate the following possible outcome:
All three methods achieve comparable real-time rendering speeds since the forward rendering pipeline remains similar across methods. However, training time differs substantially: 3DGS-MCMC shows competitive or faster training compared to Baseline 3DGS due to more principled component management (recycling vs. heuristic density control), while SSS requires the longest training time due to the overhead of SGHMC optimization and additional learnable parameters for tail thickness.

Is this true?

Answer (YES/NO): NO